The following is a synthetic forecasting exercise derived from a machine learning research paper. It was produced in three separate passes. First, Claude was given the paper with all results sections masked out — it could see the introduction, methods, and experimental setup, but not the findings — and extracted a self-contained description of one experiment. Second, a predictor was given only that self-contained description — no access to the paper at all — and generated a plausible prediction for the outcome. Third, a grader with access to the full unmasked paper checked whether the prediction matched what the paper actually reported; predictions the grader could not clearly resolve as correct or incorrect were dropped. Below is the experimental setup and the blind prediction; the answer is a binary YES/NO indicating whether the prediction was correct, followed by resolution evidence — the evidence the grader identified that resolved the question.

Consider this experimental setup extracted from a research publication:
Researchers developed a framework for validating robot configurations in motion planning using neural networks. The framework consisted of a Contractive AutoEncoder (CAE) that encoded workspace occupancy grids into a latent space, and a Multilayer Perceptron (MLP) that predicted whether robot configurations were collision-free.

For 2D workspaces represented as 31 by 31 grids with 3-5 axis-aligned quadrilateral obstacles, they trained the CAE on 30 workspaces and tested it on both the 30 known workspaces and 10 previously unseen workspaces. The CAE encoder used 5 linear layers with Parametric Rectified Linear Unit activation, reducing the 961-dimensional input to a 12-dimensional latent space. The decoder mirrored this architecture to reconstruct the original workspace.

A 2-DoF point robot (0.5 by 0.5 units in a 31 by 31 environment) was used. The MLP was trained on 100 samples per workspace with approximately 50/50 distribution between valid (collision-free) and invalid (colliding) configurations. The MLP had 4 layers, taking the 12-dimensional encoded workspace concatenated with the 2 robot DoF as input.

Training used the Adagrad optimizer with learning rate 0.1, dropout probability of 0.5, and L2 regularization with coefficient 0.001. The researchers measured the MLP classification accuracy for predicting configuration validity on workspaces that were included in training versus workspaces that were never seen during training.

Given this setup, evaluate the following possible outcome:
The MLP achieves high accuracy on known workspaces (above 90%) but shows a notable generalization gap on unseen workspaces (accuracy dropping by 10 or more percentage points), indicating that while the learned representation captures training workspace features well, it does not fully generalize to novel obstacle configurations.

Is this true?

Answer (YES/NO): NO